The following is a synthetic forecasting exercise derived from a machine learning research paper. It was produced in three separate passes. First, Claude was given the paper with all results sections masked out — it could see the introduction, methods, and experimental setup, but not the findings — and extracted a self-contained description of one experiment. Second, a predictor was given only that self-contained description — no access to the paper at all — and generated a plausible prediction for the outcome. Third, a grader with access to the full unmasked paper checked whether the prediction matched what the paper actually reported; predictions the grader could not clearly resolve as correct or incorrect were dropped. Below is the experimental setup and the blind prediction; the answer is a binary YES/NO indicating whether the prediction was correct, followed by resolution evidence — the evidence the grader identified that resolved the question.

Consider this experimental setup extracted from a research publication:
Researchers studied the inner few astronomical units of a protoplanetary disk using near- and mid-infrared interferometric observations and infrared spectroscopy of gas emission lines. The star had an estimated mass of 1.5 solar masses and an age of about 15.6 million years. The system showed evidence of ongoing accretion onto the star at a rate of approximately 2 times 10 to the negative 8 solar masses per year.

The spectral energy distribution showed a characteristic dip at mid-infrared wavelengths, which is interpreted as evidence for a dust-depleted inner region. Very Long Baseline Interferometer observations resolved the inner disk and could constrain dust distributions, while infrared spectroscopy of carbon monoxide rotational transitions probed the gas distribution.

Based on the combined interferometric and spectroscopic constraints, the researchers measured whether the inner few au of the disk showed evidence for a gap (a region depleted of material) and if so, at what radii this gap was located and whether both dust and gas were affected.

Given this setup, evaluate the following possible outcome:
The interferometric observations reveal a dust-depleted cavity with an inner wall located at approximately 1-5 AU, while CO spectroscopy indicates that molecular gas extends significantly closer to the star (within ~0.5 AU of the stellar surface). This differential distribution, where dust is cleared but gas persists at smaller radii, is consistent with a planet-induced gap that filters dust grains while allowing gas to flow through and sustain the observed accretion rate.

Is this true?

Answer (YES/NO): NO